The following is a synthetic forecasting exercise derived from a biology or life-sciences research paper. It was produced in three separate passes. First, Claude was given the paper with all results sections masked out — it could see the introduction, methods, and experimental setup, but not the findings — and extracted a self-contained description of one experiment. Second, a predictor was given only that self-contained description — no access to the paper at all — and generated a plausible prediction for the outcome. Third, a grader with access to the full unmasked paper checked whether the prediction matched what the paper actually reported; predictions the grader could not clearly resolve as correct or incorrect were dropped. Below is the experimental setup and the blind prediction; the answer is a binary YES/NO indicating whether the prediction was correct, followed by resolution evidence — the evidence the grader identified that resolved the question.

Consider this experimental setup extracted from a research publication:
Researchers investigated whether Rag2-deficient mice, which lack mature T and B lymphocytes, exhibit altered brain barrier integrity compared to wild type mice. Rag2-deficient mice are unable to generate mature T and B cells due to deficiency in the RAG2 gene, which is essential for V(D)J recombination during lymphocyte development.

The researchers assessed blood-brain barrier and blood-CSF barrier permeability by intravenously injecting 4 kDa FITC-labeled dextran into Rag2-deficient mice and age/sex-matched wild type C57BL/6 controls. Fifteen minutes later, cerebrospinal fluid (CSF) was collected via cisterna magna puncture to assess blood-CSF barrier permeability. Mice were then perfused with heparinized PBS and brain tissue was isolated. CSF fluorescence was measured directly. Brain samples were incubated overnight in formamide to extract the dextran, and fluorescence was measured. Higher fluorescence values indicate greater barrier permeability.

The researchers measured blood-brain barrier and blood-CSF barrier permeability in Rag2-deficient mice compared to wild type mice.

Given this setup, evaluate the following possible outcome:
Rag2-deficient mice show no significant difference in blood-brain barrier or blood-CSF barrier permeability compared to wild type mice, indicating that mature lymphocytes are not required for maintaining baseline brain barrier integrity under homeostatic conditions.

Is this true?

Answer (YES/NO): NO